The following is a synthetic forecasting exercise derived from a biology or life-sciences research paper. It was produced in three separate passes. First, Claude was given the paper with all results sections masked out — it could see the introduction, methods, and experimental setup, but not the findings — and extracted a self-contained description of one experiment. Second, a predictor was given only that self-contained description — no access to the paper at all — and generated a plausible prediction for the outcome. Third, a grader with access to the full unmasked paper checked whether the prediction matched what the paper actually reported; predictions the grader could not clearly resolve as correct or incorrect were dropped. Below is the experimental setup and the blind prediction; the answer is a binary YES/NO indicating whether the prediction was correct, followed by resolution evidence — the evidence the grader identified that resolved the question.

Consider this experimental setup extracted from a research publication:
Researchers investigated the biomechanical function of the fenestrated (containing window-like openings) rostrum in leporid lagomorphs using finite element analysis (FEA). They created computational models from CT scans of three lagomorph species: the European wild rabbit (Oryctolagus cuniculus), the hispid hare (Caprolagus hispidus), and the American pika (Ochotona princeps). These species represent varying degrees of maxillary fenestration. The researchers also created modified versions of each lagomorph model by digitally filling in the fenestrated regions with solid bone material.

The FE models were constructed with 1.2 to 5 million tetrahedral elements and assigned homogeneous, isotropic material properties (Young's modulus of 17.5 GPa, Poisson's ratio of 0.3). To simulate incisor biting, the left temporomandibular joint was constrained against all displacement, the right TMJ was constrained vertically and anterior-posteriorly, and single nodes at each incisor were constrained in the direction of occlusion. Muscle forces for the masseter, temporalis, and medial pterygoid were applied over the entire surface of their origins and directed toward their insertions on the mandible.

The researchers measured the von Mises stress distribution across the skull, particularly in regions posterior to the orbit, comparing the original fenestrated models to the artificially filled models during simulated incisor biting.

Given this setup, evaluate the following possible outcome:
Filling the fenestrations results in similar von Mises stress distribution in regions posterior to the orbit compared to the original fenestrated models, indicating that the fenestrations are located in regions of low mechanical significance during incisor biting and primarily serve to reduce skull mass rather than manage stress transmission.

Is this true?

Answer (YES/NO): YES